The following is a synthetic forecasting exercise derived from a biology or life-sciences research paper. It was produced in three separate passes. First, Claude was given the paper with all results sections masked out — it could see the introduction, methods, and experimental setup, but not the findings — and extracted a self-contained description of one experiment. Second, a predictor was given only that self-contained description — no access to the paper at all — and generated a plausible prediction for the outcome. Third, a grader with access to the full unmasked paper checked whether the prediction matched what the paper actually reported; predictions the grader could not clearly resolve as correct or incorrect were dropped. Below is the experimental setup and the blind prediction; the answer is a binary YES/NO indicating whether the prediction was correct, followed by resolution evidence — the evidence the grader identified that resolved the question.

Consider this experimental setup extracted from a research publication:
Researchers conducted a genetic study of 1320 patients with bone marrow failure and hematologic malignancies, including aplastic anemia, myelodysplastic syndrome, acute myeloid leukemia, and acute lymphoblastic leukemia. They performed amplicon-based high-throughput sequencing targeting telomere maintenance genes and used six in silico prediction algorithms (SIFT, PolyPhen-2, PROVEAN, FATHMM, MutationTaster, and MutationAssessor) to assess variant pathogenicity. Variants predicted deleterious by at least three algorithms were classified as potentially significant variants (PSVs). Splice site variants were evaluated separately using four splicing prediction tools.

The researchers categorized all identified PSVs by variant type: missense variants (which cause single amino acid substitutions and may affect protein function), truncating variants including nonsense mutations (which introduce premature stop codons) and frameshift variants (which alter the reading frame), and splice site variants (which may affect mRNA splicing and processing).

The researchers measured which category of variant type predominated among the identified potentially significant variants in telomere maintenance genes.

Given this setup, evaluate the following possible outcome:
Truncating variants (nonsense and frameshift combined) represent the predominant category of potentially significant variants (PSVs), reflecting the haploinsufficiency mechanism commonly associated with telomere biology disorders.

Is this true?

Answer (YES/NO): NO